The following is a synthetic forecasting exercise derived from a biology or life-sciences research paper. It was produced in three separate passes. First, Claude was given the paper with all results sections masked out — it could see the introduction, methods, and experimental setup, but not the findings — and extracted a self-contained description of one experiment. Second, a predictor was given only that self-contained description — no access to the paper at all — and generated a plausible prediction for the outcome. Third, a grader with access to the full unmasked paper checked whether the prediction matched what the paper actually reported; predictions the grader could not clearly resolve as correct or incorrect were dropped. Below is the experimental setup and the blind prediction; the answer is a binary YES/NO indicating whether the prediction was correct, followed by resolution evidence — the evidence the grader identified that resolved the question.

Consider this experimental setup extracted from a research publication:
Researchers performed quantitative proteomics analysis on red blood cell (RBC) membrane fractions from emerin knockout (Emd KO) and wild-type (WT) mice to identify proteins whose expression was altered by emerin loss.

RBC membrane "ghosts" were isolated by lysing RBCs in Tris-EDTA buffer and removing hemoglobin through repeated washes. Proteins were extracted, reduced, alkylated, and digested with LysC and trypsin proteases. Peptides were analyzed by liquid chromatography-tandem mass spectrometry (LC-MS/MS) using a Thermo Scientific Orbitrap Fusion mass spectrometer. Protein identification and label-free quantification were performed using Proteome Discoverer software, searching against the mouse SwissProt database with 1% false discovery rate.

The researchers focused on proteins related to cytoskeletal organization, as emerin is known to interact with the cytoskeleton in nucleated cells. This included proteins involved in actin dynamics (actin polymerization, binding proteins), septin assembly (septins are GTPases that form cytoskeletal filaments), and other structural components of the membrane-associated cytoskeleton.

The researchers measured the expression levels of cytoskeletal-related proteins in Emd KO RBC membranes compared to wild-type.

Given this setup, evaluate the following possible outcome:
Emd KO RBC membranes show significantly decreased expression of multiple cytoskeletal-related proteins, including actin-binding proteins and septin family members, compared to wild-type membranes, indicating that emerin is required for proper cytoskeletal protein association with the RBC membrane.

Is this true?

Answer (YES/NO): YES